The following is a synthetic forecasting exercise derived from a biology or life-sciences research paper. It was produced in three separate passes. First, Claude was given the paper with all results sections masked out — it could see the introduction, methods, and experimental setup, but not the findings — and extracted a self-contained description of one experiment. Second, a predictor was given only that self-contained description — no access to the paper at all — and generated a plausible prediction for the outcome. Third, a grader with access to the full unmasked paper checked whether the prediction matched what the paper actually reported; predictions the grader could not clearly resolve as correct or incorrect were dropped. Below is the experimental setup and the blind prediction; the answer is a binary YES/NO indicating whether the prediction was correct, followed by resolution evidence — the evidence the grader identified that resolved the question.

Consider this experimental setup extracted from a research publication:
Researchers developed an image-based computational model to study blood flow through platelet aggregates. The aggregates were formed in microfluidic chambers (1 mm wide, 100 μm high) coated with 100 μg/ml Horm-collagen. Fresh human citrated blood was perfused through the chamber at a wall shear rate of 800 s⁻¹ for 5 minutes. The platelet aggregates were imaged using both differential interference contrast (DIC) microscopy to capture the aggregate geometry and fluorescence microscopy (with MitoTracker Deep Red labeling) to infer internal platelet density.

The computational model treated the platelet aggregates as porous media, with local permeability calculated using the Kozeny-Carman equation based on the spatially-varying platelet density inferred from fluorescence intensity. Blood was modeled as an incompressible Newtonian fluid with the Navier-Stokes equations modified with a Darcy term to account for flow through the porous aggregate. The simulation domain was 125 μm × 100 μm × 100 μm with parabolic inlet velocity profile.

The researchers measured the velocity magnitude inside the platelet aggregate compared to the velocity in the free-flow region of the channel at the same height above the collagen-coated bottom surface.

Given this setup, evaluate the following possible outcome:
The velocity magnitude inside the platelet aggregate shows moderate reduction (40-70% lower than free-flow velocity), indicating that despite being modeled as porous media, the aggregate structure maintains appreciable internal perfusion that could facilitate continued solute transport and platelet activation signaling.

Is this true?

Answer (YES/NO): NO